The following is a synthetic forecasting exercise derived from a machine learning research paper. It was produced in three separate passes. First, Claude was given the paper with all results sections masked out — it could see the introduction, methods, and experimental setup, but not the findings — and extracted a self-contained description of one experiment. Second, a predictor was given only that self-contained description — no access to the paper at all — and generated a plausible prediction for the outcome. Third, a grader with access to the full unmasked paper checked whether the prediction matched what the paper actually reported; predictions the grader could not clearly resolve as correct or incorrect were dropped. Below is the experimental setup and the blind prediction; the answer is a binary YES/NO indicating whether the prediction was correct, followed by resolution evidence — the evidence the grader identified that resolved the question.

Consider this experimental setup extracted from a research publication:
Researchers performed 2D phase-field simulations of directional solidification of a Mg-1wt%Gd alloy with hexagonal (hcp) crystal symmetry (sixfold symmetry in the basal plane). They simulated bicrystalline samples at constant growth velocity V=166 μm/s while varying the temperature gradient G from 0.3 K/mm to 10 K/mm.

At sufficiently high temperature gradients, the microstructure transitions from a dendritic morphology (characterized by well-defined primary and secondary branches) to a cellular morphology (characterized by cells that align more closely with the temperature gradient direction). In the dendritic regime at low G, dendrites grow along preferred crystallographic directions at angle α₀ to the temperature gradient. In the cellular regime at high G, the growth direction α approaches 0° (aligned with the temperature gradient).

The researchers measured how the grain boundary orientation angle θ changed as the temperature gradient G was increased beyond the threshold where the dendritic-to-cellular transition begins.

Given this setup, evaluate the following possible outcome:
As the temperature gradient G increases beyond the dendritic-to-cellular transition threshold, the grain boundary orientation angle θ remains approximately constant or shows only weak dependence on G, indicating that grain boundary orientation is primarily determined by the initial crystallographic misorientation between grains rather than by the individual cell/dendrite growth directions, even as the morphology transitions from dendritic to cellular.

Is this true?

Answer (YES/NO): NO